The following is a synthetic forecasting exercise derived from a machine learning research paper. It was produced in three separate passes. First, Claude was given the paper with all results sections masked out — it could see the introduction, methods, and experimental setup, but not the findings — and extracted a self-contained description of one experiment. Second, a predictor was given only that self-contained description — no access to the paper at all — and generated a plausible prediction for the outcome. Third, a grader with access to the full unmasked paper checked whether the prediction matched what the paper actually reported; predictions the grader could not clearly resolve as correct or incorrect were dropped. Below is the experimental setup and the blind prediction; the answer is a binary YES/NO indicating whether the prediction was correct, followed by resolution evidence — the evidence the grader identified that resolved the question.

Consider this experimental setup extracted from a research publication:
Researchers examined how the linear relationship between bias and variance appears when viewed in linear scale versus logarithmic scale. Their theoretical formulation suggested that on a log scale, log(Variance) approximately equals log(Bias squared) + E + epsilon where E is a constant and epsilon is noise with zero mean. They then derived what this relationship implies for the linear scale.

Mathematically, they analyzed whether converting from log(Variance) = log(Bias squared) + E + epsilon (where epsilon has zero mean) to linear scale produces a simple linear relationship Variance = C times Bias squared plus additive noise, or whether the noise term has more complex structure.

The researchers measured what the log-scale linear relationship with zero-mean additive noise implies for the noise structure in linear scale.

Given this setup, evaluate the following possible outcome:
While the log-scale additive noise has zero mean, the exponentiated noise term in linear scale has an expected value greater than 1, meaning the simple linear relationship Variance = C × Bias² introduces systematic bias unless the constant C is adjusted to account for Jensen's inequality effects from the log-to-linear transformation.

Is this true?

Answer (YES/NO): YES